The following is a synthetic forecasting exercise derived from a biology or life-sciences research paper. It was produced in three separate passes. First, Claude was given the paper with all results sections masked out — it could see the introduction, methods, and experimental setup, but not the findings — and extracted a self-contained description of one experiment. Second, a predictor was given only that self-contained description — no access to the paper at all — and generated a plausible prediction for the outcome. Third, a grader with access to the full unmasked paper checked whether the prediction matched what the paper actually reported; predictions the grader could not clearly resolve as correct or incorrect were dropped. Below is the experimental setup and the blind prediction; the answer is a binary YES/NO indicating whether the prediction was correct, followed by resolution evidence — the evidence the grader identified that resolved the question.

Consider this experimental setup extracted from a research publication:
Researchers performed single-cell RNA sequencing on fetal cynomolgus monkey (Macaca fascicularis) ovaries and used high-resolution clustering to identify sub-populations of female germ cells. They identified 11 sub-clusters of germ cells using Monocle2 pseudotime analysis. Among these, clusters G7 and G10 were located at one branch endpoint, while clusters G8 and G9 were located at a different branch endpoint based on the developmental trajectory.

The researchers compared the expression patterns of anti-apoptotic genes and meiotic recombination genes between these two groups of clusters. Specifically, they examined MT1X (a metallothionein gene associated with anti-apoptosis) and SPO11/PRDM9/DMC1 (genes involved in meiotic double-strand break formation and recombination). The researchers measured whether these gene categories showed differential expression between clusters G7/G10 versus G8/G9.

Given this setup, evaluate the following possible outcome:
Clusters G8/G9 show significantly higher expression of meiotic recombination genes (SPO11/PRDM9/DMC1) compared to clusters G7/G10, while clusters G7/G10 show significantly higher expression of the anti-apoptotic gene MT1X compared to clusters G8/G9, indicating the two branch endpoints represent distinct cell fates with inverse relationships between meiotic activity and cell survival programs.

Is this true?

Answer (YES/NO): YES